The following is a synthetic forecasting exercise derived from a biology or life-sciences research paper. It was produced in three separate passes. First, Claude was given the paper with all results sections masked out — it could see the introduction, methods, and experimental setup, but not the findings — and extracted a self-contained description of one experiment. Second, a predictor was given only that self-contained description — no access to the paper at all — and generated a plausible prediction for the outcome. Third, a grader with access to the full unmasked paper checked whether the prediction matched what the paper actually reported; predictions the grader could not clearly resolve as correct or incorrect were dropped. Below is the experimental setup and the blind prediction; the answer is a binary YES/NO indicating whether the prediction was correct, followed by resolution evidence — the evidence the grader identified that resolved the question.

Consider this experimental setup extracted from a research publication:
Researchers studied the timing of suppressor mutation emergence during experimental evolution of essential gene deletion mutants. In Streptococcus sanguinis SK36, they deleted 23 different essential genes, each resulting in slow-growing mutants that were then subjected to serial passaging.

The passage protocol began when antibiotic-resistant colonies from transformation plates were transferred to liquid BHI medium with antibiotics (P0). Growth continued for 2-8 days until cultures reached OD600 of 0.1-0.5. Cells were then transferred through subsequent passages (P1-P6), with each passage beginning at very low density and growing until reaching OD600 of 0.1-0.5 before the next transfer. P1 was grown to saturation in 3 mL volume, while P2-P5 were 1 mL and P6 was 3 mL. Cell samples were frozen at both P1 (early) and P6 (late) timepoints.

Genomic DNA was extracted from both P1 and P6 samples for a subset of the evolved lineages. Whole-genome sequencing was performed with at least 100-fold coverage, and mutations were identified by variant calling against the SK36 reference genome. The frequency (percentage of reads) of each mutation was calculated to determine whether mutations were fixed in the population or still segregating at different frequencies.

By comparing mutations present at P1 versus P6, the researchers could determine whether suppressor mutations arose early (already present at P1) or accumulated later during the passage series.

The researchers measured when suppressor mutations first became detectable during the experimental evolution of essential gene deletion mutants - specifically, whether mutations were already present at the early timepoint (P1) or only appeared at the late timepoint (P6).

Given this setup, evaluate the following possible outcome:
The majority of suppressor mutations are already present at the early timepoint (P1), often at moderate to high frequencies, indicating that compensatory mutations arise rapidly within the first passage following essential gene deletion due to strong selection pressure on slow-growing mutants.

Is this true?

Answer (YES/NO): NO